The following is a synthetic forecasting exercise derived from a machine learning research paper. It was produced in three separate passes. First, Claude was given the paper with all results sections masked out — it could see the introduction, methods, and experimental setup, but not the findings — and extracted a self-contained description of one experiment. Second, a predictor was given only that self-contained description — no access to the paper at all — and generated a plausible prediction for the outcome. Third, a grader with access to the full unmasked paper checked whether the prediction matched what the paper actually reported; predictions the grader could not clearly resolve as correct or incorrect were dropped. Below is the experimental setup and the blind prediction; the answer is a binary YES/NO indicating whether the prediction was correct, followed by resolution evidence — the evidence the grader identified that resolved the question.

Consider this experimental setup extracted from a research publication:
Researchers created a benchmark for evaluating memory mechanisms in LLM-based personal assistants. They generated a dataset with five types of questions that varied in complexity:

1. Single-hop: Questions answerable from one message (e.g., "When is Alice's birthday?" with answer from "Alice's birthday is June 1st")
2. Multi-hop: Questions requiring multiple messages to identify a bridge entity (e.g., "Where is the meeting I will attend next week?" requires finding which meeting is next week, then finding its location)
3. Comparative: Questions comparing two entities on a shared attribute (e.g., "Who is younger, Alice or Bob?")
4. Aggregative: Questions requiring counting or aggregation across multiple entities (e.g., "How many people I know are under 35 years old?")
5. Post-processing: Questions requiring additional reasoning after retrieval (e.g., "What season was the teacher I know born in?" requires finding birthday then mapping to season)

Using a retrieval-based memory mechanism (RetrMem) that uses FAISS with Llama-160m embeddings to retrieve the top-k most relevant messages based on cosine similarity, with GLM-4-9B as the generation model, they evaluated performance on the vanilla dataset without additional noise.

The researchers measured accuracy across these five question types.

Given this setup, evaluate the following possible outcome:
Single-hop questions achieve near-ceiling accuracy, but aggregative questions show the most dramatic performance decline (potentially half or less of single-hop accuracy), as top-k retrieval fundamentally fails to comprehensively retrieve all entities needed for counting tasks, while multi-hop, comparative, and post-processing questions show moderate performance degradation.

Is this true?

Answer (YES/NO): NO